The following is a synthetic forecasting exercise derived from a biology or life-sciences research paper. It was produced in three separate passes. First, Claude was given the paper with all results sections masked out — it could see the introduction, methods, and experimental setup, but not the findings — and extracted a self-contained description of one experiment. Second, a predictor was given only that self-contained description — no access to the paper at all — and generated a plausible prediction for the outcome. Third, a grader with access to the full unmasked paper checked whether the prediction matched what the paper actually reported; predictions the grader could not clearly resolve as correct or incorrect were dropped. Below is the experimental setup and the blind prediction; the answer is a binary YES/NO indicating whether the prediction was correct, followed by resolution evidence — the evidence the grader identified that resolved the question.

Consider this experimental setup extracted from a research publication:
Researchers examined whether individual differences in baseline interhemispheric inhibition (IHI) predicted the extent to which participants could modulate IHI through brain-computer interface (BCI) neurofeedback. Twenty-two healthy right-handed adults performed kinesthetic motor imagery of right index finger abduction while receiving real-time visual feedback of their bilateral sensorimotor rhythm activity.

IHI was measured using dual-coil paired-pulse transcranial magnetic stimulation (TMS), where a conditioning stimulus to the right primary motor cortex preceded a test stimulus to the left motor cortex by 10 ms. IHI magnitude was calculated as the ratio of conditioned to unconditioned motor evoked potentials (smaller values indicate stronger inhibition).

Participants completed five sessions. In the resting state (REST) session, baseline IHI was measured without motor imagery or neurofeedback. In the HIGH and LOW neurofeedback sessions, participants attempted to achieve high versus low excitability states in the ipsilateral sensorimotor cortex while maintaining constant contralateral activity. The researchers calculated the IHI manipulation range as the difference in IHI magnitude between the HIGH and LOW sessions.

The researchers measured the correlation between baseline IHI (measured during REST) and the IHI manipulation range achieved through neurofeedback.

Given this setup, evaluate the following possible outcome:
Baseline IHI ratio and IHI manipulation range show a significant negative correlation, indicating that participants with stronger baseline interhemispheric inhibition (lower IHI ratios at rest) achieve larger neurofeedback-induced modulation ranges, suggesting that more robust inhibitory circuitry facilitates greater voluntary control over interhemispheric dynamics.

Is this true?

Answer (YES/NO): YES